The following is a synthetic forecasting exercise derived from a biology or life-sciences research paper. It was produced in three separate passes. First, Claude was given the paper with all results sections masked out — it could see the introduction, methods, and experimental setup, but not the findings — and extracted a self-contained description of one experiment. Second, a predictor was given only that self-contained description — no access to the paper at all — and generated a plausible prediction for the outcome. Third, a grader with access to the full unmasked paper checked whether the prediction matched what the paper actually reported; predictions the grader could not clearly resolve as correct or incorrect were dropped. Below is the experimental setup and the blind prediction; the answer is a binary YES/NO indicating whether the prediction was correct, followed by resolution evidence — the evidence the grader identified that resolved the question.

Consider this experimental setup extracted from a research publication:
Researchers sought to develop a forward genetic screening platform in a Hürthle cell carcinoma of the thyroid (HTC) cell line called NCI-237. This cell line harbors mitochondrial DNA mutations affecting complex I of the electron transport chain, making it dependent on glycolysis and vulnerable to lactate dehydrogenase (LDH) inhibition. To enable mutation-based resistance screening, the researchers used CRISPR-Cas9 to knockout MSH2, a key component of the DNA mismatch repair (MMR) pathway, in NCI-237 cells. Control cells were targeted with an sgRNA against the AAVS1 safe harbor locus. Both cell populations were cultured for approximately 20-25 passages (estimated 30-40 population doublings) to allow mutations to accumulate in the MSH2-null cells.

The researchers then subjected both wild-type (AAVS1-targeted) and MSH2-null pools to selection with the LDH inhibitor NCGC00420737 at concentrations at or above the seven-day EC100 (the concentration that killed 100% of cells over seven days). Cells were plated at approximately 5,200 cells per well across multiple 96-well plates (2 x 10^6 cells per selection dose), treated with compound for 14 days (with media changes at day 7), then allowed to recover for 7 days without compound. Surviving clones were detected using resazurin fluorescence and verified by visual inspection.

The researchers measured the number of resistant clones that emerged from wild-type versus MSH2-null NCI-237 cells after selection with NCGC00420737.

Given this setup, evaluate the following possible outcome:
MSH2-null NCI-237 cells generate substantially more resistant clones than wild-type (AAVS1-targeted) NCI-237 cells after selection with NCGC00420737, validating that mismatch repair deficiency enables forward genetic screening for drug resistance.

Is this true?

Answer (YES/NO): YES